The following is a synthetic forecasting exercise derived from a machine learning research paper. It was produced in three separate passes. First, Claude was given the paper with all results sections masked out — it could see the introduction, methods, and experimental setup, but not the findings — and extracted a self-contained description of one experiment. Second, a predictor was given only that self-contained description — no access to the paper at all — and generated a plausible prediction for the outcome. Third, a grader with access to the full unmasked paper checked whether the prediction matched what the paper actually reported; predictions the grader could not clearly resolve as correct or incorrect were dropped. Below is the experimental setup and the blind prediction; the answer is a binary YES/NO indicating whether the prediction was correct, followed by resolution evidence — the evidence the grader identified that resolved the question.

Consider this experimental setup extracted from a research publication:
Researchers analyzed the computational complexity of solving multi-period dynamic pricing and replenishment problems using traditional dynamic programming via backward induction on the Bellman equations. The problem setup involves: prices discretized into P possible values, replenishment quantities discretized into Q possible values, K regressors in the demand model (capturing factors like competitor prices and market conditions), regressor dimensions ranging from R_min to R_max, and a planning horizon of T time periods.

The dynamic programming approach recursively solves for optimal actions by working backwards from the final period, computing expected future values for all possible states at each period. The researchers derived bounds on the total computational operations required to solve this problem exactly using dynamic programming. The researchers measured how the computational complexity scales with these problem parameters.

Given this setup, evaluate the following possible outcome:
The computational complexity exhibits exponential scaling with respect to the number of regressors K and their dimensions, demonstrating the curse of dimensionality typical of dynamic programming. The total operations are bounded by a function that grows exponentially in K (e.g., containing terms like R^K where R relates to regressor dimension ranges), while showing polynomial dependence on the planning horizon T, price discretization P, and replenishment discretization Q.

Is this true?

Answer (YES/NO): NO